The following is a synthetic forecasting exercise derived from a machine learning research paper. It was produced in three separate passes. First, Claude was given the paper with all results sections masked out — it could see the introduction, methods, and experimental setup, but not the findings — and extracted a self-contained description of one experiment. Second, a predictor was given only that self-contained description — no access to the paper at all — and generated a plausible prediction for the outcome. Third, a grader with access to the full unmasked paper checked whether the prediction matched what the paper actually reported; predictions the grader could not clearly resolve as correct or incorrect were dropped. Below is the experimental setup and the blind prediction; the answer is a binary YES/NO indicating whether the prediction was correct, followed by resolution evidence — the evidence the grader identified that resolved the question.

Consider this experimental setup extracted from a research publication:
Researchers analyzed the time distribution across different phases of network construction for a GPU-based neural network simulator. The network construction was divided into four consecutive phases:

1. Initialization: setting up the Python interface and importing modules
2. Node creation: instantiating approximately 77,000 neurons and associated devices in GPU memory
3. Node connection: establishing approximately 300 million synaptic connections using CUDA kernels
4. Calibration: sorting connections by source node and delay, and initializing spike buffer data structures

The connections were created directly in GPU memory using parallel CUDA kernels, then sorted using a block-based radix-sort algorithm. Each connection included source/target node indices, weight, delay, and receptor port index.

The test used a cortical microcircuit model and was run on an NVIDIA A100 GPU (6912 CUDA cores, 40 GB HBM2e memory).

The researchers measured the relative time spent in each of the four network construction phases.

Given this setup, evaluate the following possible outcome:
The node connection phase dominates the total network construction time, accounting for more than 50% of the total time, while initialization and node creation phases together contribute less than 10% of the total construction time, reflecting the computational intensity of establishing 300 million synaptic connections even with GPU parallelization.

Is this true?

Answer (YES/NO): NO